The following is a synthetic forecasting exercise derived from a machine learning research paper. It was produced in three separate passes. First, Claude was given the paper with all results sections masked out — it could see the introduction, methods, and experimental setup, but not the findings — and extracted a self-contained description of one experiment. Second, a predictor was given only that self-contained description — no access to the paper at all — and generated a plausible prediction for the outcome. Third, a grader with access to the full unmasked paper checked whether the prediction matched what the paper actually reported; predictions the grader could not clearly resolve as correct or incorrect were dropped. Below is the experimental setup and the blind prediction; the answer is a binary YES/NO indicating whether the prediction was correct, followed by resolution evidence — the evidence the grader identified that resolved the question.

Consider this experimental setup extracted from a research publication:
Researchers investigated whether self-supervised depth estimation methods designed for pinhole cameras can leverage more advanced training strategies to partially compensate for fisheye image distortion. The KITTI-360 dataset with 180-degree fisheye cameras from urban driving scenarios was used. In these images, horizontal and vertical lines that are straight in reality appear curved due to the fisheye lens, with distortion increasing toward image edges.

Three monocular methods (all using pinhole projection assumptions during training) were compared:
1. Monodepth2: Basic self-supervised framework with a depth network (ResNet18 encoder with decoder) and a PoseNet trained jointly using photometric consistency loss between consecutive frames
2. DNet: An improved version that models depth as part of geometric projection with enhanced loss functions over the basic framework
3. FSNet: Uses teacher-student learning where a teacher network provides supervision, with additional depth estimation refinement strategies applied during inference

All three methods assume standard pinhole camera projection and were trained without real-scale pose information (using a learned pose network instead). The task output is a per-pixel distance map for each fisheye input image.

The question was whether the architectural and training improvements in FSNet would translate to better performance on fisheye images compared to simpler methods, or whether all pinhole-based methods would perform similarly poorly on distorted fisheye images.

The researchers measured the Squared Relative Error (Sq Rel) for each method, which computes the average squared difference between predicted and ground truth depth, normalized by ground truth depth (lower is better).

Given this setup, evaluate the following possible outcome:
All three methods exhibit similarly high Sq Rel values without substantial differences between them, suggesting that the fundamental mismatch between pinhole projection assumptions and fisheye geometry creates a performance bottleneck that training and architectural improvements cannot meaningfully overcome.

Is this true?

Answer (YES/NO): NO